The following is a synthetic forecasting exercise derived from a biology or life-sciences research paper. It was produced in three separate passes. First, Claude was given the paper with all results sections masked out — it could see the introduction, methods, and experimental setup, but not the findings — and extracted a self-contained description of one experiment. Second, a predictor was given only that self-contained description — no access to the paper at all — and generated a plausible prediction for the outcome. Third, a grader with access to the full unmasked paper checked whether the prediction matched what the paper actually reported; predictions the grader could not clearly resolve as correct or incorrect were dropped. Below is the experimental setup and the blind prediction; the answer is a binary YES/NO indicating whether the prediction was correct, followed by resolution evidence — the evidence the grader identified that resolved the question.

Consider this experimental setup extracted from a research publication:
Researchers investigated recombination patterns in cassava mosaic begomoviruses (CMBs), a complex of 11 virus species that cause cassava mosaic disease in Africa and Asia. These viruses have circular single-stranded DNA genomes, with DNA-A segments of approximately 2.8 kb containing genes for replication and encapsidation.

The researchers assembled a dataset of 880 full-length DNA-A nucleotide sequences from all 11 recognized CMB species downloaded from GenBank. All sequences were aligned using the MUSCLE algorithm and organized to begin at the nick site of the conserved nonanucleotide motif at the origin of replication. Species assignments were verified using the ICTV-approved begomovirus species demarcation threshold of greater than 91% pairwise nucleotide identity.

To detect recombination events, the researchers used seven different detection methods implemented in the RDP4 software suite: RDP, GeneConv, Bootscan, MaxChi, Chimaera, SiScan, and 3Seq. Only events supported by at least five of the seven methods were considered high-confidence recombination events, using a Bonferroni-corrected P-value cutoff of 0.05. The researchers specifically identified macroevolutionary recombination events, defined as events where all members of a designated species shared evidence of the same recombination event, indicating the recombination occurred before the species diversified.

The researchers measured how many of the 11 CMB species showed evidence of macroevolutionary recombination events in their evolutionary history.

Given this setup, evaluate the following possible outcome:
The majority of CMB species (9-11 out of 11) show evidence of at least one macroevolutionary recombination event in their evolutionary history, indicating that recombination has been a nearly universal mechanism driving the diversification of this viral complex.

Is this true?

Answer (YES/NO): NO